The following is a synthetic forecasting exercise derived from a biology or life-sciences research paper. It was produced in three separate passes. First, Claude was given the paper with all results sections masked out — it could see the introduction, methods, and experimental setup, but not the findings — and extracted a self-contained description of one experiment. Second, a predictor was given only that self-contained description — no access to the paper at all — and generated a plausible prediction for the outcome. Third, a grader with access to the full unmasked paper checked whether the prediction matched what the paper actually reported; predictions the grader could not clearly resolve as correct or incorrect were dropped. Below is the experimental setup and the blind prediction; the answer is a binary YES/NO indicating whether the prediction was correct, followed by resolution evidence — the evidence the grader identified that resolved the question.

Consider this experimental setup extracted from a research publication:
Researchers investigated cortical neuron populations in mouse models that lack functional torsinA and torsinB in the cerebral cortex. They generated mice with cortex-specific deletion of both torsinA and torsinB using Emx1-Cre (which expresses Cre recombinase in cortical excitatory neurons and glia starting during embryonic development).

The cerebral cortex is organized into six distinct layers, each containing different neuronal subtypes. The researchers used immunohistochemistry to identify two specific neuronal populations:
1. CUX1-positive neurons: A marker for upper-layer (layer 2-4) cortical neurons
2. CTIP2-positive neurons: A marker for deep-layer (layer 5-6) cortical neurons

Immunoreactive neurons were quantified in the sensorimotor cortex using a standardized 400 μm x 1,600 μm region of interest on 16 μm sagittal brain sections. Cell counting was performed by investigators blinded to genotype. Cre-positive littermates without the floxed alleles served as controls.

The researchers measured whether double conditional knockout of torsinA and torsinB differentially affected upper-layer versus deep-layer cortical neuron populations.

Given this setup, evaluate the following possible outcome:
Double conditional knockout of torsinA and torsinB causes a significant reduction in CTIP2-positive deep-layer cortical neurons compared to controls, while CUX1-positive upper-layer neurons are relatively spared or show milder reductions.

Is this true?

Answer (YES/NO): YES